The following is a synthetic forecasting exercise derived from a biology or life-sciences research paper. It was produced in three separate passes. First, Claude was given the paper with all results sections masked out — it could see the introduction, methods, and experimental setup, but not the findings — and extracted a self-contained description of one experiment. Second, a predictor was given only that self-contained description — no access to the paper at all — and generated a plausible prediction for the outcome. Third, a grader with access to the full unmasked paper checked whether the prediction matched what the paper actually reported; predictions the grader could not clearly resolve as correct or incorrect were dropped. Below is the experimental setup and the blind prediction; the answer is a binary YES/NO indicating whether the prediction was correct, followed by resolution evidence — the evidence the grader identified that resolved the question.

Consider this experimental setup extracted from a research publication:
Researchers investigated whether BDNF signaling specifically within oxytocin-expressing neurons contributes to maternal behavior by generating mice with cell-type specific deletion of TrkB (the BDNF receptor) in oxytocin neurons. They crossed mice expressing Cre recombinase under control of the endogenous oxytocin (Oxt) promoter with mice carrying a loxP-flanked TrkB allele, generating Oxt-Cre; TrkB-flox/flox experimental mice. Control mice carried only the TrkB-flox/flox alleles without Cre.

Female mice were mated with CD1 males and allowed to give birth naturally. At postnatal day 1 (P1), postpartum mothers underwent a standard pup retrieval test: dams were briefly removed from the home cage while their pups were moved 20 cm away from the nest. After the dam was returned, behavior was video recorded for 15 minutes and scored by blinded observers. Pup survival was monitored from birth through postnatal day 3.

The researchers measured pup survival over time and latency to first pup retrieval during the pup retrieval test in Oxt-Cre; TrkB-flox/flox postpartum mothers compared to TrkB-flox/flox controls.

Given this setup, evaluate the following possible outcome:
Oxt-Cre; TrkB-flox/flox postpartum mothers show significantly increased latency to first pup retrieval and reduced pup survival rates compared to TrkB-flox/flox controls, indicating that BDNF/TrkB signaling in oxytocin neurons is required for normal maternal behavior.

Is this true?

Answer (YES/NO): NO